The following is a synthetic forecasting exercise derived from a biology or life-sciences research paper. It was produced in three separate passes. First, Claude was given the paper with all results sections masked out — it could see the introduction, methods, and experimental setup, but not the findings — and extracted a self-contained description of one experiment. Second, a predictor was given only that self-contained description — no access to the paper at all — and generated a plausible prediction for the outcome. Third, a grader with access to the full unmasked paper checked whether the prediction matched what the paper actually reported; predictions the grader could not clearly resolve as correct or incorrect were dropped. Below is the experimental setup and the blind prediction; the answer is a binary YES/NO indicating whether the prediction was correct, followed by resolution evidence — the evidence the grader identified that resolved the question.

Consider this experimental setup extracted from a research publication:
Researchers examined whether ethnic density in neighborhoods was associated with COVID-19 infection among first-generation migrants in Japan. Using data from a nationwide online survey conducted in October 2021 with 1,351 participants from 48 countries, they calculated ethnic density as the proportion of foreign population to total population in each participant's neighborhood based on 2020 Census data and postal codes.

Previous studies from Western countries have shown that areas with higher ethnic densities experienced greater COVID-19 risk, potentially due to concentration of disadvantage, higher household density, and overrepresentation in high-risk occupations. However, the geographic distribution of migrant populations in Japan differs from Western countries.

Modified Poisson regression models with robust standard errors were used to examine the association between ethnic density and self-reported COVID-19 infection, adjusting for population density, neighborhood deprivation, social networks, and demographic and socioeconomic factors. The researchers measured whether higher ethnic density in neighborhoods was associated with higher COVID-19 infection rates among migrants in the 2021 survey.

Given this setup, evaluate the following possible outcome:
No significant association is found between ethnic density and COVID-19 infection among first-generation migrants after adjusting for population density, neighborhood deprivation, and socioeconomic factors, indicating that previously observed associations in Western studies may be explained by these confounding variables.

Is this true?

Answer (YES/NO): YES